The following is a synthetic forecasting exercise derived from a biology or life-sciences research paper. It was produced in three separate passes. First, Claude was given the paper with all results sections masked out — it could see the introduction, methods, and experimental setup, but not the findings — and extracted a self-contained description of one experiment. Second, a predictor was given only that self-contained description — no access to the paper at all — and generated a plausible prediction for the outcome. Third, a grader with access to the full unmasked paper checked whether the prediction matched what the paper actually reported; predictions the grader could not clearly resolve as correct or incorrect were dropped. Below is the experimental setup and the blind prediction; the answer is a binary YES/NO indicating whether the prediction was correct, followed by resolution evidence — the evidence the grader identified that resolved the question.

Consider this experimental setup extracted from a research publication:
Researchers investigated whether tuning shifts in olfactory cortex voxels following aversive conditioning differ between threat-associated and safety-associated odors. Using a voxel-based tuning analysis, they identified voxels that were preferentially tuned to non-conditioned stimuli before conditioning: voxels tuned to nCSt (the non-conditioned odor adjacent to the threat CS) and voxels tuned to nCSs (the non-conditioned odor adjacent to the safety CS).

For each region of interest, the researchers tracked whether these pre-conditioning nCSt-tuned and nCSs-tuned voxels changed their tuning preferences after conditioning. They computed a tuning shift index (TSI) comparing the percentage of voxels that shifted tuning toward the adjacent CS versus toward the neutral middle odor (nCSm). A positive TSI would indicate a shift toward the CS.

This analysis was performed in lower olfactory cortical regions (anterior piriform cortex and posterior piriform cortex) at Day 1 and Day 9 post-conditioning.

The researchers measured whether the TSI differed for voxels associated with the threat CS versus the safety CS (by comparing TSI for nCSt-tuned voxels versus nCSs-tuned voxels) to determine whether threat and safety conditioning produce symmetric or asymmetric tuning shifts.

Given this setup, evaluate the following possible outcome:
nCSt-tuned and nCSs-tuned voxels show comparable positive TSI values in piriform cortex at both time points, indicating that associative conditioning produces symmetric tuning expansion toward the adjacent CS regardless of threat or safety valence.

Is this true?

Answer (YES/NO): NO